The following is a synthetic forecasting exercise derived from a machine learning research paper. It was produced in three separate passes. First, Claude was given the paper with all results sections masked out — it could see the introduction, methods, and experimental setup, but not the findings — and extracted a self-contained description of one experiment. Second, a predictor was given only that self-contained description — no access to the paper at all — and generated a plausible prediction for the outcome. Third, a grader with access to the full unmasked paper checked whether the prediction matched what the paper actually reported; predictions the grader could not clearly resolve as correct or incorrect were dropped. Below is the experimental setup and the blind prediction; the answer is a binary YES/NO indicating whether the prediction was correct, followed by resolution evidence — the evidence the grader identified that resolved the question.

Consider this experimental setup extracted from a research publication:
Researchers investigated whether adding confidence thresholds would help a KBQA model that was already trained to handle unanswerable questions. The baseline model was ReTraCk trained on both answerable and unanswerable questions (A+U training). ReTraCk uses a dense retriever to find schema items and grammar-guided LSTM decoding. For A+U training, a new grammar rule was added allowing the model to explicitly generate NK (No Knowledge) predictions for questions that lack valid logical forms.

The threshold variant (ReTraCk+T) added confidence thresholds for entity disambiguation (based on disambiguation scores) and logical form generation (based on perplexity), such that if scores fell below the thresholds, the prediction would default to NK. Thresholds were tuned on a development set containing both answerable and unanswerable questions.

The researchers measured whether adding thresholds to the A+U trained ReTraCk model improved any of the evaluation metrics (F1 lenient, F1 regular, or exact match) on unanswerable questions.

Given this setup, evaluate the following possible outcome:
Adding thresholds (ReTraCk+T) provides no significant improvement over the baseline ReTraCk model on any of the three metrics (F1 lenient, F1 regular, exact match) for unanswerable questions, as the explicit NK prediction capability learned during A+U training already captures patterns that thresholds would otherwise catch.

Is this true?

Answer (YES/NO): YES